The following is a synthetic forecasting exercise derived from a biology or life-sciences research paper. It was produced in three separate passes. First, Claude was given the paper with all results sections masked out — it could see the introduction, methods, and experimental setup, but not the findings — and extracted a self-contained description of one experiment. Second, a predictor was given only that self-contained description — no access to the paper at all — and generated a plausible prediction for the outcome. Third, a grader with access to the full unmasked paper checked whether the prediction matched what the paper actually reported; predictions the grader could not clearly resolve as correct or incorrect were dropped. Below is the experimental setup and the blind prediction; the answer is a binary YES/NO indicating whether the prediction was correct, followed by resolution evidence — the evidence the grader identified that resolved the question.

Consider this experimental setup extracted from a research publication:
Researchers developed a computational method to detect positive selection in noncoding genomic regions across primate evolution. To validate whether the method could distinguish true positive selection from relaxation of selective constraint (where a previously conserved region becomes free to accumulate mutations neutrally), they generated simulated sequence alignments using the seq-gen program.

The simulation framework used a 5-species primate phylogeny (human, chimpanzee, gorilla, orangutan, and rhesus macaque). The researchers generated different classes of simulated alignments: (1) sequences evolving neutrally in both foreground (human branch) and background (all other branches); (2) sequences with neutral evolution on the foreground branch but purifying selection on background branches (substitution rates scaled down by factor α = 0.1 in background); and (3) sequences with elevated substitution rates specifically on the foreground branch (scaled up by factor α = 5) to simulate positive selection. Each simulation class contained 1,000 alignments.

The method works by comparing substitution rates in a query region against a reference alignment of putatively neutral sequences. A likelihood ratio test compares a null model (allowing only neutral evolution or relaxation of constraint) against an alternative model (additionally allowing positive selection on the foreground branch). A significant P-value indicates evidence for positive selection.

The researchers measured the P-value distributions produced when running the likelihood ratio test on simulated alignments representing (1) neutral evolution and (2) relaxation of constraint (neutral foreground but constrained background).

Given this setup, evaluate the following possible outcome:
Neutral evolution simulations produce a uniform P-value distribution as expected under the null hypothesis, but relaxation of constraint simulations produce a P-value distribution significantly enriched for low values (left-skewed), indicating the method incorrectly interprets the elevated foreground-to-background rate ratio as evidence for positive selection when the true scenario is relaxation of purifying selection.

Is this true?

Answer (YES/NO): NO